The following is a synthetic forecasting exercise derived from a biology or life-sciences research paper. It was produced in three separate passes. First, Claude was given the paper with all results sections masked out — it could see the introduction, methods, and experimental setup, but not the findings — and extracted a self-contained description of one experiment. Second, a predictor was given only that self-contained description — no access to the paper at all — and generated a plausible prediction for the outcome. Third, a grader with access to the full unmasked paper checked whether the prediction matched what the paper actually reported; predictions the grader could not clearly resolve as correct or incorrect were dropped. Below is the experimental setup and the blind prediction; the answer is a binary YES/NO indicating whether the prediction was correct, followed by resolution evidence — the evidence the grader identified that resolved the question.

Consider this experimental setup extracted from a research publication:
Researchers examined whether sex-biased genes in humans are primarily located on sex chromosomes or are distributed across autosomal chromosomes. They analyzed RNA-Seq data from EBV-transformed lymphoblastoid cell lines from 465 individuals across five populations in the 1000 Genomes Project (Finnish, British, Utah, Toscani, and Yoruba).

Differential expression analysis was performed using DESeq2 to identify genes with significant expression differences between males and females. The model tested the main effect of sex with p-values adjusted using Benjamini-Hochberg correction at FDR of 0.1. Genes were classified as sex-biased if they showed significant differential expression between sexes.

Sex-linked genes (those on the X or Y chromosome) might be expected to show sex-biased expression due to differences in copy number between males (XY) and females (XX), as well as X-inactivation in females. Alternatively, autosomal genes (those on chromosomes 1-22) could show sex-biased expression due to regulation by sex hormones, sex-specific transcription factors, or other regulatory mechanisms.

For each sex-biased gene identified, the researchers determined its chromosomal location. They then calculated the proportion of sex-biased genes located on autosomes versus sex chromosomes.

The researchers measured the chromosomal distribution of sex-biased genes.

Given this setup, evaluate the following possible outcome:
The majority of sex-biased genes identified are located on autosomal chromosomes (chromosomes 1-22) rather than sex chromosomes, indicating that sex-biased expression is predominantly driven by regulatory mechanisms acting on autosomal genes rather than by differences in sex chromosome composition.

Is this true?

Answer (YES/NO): YES